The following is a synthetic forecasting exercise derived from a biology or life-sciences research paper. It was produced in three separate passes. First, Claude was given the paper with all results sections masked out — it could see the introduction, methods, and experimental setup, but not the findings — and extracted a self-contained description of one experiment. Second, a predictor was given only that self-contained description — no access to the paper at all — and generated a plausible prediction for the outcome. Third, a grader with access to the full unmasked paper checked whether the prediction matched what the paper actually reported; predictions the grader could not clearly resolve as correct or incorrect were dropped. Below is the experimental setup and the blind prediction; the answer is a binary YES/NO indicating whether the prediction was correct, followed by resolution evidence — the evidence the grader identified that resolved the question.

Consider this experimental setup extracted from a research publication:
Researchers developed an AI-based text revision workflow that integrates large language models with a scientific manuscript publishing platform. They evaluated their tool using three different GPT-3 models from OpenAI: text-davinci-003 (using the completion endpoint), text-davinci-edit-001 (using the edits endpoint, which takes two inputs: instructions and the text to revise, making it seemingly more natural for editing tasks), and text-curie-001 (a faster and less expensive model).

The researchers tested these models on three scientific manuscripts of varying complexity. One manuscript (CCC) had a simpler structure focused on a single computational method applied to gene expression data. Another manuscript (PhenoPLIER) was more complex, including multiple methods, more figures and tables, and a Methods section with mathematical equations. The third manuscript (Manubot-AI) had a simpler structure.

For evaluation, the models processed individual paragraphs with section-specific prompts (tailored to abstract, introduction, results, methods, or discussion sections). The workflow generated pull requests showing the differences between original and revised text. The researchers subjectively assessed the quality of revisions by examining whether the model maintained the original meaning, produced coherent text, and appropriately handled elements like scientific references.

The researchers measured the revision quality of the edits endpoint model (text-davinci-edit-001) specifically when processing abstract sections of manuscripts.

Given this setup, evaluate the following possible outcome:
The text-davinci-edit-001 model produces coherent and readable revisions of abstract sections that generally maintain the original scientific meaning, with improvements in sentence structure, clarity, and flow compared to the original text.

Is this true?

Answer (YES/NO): NO